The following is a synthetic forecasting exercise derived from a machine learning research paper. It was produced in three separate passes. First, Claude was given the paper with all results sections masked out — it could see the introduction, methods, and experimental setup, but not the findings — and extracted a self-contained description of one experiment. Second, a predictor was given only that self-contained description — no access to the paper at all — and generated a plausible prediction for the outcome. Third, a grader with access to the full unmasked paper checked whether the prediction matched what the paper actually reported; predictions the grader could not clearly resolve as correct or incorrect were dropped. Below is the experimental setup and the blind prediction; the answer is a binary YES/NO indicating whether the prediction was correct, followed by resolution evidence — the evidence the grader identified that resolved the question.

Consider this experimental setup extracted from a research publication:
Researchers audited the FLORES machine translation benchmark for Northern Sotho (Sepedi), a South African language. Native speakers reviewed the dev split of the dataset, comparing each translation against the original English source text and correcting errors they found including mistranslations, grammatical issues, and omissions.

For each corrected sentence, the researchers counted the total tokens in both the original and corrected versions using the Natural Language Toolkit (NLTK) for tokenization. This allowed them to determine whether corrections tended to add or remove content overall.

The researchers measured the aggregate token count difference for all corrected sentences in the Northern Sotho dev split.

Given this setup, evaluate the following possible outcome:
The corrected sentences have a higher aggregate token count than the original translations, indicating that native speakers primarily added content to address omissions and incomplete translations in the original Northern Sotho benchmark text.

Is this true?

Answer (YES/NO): YES